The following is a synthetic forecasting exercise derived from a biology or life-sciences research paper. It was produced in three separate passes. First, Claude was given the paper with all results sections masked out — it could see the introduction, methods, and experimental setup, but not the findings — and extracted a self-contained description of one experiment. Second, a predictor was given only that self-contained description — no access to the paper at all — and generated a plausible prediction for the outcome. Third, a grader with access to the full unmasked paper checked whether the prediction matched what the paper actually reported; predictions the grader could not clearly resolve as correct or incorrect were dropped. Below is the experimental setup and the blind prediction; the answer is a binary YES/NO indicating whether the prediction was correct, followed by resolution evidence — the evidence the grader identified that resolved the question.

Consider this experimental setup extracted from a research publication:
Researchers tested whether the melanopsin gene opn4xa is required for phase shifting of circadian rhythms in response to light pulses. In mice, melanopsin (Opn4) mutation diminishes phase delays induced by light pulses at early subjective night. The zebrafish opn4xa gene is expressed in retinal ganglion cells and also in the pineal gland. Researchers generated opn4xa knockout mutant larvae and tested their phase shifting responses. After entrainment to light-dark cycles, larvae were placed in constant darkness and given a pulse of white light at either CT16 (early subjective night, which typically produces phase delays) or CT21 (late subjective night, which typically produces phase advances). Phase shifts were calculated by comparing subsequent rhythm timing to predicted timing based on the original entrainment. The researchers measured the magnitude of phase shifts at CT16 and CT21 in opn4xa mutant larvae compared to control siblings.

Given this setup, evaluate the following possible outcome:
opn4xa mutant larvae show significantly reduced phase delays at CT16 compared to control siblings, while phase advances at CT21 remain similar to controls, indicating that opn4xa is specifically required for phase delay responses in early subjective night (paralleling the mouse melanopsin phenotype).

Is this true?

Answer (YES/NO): NO